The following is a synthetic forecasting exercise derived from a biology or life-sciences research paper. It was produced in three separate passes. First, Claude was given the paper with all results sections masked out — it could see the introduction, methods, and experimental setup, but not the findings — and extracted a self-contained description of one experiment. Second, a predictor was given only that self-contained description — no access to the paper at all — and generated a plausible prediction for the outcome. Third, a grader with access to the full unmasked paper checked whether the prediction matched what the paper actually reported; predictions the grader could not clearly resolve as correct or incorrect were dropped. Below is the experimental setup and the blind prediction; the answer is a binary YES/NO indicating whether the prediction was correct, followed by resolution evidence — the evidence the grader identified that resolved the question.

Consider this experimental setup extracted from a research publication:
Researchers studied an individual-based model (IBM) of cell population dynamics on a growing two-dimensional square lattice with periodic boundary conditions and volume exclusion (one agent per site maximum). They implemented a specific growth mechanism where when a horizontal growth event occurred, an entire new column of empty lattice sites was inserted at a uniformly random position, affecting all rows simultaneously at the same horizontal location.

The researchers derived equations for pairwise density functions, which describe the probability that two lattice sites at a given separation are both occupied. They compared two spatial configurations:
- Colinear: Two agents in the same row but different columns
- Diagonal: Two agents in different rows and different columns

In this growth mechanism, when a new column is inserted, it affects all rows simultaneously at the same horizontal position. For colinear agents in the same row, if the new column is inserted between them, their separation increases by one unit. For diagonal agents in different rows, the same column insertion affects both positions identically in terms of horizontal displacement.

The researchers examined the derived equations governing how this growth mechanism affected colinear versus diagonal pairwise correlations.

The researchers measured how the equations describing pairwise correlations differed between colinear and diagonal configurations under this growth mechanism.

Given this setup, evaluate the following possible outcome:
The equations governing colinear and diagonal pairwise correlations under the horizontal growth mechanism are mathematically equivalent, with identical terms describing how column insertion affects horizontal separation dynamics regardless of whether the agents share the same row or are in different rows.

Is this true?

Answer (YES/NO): NO